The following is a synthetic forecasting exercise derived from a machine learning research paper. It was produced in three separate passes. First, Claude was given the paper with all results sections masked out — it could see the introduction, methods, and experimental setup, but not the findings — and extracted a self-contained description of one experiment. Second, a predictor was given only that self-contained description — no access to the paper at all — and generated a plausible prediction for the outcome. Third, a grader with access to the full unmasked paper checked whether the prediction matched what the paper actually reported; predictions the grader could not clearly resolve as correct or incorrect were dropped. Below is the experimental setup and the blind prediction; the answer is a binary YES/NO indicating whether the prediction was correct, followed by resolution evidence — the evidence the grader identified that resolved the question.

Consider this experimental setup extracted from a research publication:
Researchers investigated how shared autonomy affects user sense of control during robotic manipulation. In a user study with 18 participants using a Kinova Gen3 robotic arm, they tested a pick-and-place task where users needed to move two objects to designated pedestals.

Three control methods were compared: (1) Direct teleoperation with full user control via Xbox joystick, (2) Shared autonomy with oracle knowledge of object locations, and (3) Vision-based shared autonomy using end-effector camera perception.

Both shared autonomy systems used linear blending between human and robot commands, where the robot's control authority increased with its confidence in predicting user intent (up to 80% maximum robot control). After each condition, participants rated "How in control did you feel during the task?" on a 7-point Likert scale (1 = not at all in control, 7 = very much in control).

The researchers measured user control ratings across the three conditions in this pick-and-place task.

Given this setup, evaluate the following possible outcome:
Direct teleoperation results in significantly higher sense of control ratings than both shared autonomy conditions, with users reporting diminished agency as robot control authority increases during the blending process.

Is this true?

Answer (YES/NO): NO